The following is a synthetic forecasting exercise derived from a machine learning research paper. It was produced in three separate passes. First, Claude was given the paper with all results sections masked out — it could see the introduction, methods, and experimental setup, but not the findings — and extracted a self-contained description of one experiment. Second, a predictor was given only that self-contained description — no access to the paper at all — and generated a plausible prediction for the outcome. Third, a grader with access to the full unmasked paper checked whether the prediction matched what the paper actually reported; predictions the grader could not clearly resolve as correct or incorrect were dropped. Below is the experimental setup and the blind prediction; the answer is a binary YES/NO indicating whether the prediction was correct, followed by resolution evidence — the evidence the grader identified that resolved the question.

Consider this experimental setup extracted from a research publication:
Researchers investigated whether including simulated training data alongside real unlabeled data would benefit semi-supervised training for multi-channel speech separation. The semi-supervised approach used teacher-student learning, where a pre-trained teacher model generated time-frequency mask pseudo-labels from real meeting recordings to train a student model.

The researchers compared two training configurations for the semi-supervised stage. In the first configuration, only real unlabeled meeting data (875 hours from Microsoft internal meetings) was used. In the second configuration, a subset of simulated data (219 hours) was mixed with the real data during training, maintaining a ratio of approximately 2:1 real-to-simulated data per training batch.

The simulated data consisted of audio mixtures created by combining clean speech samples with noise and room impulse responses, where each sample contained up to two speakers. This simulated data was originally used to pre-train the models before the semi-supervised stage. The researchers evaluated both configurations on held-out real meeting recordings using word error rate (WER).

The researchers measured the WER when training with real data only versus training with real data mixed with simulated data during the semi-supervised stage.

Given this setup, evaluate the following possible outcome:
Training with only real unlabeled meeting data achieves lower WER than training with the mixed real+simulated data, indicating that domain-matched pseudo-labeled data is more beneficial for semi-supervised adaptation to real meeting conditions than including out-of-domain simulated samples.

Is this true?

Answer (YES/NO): NO